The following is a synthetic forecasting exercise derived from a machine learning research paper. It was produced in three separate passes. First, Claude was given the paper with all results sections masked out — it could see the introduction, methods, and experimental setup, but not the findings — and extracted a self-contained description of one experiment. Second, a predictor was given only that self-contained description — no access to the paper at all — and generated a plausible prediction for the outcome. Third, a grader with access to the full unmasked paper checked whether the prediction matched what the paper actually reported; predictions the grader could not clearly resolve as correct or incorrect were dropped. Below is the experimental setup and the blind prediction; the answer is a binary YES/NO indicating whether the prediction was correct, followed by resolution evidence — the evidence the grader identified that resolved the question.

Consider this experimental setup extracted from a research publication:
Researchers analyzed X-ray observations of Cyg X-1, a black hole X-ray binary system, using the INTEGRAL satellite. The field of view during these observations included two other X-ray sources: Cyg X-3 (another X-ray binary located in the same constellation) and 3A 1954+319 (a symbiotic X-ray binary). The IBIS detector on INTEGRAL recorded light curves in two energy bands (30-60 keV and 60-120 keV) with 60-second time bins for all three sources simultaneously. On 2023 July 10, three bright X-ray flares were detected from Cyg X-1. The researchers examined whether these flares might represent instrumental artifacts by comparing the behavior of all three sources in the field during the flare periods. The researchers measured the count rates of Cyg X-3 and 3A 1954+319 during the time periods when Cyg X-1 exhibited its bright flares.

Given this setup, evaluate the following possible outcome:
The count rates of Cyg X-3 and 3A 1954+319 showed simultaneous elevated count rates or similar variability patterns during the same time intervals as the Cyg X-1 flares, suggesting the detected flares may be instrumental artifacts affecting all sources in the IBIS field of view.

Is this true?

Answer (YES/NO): NO